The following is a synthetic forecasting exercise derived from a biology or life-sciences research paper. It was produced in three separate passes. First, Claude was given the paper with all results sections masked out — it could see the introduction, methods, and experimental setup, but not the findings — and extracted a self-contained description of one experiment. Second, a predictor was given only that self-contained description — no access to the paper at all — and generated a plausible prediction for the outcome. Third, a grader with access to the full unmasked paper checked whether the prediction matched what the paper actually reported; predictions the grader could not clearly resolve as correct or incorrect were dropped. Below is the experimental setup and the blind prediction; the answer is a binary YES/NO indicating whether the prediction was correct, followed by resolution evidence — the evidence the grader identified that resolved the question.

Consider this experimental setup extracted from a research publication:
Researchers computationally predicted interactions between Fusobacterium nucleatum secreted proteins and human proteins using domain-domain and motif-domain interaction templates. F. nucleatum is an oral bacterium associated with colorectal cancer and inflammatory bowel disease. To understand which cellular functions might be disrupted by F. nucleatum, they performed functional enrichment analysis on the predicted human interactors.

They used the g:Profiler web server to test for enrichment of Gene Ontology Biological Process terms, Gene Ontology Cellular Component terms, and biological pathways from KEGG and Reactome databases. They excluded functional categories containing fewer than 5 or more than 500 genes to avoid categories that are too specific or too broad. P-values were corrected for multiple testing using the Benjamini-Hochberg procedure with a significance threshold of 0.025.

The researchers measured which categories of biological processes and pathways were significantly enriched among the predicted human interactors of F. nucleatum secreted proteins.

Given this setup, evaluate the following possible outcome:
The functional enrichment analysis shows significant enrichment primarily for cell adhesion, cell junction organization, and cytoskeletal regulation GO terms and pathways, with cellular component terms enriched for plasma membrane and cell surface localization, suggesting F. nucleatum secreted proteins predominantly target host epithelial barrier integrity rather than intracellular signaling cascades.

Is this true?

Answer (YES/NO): NO